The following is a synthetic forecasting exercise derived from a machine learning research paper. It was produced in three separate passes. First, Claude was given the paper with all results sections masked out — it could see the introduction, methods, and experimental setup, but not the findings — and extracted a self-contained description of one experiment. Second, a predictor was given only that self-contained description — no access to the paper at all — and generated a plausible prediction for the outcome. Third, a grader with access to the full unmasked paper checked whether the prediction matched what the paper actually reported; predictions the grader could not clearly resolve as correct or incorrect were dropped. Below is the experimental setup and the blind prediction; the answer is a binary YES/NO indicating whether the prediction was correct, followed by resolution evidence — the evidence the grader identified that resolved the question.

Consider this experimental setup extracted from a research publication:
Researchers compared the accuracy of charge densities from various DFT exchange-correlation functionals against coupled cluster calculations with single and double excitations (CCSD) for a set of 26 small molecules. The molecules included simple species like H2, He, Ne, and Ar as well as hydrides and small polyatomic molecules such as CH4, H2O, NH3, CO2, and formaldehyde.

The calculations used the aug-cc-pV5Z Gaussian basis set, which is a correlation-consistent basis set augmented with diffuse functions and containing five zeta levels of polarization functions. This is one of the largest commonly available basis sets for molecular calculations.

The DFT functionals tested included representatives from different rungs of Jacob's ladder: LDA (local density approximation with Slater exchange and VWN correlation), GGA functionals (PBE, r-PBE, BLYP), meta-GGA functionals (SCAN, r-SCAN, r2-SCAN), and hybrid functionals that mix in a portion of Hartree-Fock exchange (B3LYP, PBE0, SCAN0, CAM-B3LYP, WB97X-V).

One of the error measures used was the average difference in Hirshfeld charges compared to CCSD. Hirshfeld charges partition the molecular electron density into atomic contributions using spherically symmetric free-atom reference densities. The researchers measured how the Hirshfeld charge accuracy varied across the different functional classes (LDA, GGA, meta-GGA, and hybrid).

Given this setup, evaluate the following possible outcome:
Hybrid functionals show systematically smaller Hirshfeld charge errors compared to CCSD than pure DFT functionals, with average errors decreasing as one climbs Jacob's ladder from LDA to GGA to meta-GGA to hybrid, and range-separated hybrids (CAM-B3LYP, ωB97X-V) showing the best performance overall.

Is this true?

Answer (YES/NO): NO